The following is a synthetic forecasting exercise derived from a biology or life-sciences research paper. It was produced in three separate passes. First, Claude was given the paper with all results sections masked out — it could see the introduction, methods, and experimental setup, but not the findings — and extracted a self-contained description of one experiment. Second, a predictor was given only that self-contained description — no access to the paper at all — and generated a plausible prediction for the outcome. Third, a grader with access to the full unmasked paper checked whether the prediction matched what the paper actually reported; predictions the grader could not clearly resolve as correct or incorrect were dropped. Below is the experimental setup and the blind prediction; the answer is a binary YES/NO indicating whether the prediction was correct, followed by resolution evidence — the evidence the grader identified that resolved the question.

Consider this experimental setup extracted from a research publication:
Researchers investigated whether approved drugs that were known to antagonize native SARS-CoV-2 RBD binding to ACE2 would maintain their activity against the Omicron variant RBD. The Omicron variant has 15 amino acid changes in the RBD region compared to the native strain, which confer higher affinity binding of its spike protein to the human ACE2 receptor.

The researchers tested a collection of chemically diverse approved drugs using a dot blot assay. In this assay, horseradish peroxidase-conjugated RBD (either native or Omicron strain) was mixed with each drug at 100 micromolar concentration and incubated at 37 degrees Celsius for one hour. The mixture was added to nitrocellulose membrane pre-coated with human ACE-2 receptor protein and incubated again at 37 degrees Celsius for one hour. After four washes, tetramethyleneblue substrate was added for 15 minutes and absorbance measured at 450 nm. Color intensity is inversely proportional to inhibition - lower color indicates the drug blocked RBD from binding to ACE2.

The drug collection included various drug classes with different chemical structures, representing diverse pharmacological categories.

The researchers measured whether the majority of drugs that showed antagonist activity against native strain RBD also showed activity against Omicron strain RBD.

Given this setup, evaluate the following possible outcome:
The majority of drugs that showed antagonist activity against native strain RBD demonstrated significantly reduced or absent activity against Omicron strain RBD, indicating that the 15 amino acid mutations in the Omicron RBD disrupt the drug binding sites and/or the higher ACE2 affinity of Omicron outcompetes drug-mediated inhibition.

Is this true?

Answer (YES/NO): NO